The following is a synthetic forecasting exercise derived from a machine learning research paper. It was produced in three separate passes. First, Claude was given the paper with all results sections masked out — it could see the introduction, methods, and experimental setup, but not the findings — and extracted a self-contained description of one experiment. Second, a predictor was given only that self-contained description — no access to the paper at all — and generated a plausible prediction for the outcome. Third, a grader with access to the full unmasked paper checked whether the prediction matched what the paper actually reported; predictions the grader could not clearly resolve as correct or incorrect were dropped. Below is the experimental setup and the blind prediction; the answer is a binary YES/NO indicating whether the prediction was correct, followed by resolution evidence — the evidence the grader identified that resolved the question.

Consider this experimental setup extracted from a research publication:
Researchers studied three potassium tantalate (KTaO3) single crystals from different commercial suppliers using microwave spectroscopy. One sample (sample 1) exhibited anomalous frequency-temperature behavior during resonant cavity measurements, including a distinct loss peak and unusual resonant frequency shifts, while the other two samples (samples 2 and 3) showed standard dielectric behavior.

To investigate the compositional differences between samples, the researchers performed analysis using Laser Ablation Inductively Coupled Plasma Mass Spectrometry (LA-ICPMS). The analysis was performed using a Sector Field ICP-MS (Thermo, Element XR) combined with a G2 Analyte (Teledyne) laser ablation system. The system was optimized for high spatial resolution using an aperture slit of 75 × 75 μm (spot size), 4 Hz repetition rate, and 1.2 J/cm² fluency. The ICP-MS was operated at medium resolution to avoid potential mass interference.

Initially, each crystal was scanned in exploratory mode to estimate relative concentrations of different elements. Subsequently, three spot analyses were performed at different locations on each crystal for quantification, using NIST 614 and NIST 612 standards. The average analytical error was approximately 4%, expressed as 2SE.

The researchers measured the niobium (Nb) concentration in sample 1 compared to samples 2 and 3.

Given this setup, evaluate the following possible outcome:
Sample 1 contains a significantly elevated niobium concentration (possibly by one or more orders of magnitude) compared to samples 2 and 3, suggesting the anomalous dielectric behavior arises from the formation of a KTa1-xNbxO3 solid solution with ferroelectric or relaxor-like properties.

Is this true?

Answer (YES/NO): YES